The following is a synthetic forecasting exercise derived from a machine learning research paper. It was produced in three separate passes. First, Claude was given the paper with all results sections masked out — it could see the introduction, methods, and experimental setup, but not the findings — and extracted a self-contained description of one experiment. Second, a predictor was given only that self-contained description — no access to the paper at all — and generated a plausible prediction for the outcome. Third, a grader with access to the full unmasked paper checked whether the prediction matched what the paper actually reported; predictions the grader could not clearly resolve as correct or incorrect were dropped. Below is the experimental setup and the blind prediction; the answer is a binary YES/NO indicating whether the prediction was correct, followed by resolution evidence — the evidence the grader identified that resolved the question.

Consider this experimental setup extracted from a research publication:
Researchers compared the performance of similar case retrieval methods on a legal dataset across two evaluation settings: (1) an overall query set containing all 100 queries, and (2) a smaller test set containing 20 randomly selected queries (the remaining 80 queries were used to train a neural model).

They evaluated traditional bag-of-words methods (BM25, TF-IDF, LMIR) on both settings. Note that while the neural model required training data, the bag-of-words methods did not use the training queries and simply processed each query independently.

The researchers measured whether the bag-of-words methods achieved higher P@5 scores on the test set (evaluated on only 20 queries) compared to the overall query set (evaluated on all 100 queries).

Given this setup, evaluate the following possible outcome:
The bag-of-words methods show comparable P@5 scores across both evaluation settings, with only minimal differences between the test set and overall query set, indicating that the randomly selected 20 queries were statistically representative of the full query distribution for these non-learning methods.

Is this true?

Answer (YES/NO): NO